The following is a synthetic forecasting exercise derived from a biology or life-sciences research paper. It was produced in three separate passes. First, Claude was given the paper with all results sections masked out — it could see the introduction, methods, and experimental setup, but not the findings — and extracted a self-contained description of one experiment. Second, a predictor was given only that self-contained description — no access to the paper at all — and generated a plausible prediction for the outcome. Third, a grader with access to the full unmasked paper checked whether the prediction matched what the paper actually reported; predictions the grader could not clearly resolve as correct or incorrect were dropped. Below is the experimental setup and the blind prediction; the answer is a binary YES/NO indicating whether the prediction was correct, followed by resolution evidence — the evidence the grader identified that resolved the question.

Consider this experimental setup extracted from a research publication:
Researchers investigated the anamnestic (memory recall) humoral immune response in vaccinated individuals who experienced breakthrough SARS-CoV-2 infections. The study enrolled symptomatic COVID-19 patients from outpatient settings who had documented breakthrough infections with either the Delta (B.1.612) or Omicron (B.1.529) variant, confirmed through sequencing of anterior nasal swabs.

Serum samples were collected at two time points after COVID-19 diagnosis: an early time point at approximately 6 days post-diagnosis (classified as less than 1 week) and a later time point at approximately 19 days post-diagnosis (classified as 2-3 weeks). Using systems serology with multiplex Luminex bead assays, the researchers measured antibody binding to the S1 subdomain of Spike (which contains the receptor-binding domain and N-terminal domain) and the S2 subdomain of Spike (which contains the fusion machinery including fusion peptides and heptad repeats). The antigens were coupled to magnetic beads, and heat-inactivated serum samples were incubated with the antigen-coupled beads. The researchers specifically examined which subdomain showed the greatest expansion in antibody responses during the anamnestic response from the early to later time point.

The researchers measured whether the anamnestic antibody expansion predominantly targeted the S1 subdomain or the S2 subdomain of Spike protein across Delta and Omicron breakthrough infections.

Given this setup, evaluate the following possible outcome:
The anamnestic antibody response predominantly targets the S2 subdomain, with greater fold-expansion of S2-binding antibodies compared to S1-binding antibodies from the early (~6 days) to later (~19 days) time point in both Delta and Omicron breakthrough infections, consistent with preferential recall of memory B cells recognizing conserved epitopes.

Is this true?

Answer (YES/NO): YES